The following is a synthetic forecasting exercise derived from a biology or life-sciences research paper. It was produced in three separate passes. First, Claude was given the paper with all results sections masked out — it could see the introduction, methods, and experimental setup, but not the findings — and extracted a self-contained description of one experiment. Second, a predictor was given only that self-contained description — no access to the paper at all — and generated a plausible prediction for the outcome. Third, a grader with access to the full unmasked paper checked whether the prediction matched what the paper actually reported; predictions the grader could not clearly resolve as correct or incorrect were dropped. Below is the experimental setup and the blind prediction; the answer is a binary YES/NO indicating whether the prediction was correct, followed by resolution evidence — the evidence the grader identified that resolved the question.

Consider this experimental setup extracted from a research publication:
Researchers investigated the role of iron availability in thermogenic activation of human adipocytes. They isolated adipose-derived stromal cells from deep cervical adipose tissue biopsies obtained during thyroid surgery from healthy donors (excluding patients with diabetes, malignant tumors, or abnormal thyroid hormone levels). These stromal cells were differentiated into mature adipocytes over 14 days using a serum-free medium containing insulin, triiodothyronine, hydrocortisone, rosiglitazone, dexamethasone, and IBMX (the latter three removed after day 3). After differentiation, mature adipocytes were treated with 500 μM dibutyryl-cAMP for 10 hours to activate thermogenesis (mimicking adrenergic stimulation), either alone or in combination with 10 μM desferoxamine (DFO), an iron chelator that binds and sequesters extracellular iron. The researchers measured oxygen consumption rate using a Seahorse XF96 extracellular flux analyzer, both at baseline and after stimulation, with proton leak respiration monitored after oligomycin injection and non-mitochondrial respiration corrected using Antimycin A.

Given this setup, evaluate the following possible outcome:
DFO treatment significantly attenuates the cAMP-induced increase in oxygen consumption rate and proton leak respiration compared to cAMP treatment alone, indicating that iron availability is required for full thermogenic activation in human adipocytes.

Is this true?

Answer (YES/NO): YES